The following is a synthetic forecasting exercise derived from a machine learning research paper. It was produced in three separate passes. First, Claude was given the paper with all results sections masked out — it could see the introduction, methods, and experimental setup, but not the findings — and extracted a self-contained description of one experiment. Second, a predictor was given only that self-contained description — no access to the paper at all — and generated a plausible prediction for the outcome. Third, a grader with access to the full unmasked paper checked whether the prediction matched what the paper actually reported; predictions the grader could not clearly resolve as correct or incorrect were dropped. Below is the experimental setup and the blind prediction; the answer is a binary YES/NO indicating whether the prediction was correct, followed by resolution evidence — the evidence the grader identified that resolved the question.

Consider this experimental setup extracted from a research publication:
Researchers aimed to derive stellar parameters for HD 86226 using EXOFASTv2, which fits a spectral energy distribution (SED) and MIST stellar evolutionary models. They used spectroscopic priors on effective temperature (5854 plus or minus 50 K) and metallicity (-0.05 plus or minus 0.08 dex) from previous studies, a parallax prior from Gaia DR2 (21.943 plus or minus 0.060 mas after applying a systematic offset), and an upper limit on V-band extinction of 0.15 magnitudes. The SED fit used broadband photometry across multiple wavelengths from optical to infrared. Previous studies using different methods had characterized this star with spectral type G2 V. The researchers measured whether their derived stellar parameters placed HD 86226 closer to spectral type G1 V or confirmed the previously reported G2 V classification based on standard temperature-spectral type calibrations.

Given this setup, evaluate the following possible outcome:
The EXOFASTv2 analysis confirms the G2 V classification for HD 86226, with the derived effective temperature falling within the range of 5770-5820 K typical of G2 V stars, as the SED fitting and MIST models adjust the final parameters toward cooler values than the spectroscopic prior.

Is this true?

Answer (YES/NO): NO